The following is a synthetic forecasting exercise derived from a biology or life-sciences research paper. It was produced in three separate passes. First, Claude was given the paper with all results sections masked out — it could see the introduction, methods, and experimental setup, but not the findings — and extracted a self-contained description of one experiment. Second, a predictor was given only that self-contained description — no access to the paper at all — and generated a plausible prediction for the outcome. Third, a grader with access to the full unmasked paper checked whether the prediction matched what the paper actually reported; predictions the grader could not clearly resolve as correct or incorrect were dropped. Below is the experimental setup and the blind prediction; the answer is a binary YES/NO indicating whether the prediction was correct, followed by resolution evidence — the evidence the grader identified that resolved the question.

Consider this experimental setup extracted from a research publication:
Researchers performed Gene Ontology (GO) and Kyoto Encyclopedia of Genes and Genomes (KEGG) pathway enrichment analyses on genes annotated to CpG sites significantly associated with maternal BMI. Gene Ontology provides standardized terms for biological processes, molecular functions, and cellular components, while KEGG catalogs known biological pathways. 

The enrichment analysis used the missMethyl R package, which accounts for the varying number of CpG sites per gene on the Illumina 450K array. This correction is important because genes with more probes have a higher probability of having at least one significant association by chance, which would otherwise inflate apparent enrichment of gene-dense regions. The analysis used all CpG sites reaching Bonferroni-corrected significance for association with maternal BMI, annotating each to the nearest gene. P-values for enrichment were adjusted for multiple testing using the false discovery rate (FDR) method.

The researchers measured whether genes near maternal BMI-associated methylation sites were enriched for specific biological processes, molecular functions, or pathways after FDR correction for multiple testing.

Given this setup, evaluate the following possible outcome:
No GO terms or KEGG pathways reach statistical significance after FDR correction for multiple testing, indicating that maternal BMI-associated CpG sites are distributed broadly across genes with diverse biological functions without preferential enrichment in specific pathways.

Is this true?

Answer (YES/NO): YES